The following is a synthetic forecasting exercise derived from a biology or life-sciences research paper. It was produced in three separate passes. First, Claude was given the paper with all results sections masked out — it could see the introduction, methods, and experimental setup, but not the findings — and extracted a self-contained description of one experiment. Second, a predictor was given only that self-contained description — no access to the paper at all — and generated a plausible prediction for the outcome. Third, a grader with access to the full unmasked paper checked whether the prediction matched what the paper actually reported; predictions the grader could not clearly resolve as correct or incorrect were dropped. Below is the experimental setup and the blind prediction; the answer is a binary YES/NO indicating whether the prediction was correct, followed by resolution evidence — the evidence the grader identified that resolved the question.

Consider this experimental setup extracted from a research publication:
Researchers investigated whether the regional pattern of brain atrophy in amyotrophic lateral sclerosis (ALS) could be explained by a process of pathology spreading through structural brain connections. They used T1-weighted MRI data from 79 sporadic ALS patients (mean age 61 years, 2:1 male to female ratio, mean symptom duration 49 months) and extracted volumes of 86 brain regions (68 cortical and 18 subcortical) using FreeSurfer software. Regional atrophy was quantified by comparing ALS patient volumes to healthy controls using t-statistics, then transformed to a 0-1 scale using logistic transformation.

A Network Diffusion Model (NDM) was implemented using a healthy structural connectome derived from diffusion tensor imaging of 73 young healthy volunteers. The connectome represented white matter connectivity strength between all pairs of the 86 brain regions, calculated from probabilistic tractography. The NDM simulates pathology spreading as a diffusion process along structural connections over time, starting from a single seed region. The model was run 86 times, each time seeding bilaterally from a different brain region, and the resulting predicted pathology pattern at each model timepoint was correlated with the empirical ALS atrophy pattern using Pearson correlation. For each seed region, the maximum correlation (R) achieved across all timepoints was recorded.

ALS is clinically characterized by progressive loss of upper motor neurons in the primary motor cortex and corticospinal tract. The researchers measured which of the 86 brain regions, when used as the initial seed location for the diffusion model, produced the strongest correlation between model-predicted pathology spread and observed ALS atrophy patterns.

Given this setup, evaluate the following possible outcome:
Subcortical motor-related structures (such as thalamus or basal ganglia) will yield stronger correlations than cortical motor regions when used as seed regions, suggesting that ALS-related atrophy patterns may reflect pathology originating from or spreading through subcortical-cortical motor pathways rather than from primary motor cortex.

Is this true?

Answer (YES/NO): YES